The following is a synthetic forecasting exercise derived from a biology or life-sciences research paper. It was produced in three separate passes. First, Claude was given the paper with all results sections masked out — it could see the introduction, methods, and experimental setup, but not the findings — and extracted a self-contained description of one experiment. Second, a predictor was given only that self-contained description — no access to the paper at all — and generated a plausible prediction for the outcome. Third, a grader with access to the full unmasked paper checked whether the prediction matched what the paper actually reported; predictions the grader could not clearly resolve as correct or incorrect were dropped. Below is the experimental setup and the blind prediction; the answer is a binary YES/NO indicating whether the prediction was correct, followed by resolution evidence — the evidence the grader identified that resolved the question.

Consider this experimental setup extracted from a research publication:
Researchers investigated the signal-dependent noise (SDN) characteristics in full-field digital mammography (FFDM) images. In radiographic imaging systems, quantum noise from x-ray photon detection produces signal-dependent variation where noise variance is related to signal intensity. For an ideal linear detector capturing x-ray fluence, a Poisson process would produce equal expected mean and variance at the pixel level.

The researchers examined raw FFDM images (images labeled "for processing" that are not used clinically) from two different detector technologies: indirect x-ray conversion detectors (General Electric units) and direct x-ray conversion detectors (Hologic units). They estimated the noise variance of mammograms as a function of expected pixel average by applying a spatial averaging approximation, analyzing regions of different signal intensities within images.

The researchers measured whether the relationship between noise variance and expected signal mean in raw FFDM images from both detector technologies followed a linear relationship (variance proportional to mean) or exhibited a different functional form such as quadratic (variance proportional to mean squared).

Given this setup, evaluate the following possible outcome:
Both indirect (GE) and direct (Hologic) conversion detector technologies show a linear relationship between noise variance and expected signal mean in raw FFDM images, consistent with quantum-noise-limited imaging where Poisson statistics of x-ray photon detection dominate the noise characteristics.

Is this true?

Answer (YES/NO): YES